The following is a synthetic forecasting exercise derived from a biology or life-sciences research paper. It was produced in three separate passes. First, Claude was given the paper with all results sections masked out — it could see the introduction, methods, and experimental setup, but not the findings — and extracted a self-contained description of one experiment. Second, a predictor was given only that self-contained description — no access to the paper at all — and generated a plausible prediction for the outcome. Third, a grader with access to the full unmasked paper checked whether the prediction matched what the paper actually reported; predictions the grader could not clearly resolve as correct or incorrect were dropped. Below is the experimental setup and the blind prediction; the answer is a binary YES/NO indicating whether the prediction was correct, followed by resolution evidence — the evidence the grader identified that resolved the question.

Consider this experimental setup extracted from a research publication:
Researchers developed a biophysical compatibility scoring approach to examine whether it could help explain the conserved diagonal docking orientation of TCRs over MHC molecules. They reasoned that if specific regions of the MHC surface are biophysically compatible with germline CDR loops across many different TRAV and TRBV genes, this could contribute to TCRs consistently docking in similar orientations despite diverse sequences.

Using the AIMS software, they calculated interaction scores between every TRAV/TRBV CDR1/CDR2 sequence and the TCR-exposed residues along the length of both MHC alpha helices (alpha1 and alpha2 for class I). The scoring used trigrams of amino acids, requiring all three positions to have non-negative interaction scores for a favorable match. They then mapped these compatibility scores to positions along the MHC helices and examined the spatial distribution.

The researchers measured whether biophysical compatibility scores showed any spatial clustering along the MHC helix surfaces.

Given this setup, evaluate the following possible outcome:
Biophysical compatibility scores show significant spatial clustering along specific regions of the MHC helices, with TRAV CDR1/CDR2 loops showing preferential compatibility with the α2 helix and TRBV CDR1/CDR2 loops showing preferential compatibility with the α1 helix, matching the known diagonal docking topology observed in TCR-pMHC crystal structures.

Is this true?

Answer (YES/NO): YES